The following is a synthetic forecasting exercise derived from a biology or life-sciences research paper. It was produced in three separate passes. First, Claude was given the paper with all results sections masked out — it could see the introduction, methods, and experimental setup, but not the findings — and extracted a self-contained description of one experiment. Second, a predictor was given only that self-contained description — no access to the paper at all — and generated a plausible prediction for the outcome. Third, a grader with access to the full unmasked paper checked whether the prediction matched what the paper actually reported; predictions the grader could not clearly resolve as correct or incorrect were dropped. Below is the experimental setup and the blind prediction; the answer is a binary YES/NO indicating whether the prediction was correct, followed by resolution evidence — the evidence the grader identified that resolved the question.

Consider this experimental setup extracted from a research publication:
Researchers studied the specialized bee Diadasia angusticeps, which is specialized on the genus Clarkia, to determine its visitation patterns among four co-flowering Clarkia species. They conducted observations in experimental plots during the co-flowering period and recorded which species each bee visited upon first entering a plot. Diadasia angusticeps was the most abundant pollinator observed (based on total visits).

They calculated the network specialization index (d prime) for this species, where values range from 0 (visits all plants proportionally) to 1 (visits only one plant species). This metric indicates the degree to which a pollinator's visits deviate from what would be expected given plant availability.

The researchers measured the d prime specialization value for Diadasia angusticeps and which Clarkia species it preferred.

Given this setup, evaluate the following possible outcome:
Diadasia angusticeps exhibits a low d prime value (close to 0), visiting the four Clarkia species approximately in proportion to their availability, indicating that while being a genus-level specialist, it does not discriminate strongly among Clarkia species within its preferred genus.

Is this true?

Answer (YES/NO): NO